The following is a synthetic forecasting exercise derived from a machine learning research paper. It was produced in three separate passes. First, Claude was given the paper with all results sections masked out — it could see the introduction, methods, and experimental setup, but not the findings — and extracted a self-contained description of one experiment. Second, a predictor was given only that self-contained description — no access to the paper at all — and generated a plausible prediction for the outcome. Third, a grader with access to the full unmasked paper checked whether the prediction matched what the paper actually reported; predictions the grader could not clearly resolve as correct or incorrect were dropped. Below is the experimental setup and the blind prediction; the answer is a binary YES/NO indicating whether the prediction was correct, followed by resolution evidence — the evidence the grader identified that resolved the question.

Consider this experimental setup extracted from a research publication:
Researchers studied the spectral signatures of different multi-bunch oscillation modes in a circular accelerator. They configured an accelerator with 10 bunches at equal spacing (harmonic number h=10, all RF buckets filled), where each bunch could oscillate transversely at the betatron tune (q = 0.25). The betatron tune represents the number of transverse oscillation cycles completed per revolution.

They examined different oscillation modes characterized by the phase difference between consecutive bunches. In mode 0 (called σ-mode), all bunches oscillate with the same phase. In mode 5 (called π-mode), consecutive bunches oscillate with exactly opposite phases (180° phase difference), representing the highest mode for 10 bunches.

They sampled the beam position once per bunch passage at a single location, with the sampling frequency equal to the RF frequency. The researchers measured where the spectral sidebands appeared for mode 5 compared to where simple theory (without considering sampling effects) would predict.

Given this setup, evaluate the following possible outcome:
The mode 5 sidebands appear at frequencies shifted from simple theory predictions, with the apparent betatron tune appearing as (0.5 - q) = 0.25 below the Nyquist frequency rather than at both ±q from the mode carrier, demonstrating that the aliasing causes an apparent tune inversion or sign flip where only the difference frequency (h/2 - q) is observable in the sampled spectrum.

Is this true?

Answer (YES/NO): NO